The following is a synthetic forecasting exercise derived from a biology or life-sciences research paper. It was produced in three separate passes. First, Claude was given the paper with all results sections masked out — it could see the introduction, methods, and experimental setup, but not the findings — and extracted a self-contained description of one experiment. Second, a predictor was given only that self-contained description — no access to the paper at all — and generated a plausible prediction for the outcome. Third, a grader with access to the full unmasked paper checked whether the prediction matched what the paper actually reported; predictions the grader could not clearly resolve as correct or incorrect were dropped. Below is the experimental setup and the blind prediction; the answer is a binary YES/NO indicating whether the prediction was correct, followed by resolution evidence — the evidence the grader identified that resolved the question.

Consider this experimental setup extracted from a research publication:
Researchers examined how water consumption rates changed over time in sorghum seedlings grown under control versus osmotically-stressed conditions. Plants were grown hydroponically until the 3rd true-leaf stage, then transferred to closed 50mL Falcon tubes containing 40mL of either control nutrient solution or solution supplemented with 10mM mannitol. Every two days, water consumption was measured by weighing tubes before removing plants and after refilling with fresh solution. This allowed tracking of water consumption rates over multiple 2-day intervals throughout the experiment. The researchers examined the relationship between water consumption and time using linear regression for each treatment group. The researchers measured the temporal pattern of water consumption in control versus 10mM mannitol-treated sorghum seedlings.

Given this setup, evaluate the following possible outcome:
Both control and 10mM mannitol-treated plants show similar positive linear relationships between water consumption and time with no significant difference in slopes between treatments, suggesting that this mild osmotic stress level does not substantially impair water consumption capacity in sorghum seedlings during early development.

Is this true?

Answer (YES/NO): NO